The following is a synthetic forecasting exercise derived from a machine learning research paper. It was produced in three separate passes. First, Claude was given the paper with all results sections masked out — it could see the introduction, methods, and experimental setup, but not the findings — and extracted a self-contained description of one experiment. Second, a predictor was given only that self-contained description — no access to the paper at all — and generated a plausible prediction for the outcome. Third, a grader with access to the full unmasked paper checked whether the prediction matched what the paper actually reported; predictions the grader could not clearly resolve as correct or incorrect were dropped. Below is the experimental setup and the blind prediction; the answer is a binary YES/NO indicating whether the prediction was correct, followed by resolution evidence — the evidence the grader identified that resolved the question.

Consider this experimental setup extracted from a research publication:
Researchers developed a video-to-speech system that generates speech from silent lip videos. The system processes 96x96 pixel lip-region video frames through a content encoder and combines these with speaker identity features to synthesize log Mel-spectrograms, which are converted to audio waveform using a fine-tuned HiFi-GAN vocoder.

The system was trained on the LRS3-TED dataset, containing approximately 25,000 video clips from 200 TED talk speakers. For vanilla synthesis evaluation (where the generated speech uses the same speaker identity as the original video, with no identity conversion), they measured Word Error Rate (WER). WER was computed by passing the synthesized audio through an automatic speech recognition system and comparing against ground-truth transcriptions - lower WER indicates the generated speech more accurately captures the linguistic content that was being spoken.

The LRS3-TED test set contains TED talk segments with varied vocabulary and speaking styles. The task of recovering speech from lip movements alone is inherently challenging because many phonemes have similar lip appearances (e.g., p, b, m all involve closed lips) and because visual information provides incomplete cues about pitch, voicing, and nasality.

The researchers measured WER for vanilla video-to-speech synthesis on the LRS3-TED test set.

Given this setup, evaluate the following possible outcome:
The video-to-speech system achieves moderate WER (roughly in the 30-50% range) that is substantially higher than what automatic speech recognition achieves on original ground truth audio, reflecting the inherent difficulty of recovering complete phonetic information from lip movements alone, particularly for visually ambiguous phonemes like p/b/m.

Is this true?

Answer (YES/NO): YES